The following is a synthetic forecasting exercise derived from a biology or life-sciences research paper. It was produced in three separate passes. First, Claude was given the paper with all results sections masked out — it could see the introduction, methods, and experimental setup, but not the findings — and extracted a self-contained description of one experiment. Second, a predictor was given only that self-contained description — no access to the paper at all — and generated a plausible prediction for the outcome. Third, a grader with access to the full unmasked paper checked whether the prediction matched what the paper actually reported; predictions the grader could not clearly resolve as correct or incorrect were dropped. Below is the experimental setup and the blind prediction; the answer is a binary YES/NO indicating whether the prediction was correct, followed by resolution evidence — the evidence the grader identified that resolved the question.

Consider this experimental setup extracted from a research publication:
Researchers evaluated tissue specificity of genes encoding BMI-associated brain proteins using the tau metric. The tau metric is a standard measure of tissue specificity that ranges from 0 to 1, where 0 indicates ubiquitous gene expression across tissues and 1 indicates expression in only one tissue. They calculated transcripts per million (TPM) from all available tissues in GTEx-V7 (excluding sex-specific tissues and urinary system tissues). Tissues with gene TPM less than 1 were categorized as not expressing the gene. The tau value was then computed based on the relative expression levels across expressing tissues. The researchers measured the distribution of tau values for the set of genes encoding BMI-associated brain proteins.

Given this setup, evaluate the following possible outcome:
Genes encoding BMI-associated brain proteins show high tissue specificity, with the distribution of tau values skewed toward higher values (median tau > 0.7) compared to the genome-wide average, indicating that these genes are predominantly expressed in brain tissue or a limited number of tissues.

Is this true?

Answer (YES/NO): NO